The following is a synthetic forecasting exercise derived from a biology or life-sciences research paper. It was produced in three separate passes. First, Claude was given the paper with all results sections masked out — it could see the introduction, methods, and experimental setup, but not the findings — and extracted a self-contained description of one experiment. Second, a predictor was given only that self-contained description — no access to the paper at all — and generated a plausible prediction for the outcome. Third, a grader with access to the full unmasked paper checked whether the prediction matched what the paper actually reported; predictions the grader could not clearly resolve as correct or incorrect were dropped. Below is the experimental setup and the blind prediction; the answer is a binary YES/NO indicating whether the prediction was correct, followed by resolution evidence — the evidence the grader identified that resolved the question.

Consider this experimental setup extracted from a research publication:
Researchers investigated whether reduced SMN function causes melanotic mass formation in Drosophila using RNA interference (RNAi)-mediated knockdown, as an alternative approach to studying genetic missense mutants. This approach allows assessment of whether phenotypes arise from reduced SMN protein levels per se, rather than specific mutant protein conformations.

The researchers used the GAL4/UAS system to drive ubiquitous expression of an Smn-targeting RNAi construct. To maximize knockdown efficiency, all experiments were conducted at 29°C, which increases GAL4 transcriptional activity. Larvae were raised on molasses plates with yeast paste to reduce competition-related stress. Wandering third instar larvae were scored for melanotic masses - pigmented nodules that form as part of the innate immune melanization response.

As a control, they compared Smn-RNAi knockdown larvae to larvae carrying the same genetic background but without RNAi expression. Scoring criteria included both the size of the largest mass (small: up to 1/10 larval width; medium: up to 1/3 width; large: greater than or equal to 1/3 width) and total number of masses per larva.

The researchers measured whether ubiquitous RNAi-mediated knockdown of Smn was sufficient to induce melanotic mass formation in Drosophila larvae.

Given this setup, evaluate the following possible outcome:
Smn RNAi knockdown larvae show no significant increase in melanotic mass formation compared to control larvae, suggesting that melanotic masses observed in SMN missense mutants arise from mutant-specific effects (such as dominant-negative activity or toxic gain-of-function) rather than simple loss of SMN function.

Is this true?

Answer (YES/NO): NO